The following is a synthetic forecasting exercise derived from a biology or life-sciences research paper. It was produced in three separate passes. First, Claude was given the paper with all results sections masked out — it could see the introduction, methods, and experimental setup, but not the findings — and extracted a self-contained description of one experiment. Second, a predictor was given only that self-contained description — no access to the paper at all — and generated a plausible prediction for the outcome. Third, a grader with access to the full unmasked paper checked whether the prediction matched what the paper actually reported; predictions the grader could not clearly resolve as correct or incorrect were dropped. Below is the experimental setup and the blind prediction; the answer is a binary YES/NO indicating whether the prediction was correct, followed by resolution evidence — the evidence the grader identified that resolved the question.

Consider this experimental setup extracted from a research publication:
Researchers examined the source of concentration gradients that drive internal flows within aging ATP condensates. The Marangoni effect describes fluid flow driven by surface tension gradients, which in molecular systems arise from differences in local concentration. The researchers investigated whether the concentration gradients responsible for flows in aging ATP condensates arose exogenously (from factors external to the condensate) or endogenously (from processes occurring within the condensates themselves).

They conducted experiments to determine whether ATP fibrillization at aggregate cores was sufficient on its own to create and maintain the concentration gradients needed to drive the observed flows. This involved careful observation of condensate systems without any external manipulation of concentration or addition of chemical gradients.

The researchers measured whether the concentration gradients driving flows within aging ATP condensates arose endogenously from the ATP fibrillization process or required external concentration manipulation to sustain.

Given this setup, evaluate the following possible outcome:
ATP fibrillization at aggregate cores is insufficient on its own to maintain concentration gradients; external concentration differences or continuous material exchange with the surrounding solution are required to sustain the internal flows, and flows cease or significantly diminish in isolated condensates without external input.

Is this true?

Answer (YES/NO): NO